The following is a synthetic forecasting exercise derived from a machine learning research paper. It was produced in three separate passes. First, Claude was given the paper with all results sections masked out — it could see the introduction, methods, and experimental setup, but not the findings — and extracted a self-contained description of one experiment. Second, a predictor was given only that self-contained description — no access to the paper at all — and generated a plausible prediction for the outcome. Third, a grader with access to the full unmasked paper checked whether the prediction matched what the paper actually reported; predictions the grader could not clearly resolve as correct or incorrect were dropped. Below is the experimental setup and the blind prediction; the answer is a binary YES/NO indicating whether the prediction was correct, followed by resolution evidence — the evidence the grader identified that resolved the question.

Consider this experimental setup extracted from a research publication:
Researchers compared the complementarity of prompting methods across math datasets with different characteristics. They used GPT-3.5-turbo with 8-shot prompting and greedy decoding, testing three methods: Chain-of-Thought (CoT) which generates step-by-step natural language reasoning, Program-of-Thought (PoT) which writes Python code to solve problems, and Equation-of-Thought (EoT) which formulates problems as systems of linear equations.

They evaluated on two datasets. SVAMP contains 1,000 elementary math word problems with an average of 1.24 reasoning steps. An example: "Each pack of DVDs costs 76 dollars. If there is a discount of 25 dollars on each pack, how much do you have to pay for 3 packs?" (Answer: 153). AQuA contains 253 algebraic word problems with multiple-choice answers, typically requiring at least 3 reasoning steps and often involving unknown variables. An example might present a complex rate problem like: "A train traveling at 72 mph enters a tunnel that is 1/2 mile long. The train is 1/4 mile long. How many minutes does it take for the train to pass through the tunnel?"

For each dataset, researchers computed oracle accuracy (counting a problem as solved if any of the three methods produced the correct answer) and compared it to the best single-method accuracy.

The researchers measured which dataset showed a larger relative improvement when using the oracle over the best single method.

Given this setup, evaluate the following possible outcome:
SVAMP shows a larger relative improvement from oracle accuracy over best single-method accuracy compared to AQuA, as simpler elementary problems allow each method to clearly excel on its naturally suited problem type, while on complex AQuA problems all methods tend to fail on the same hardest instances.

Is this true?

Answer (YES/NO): NO